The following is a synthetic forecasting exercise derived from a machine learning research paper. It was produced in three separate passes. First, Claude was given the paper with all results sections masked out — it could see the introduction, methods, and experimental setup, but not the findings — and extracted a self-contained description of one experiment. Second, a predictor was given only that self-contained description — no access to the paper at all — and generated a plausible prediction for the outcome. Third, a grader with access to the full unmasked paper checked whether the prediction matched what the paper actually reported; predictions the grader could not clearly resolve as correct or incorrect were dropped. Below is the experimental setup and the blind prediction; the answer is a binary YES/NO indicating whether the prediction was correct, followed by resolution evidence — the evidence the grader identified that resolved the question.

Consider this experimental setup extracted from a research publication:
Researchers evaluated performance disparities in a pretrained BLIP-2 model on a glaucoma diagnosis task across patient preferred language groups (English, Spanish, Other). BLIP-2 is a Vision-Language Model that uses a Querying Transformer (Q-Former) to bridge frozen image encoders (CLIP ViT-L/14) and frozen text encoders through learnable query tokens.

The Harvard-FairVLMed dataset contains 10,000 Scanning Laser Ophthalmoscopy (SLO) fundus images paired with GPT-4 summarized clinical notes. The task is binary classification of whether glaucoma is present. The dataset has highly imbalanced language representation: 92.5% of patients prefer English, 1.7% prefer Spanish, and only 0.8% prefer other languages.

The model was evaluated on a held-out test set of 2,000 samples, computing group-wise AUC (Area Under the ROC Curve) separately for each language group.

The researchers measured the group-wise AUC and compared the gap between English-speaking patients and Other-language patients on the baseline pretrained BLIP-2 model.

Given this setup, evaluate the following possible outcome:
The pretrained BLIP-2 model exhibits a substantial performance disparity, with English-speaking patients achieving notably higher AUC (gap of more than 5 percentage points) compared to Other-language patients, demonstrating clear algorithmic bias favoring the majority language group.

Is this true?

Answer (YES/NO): YES